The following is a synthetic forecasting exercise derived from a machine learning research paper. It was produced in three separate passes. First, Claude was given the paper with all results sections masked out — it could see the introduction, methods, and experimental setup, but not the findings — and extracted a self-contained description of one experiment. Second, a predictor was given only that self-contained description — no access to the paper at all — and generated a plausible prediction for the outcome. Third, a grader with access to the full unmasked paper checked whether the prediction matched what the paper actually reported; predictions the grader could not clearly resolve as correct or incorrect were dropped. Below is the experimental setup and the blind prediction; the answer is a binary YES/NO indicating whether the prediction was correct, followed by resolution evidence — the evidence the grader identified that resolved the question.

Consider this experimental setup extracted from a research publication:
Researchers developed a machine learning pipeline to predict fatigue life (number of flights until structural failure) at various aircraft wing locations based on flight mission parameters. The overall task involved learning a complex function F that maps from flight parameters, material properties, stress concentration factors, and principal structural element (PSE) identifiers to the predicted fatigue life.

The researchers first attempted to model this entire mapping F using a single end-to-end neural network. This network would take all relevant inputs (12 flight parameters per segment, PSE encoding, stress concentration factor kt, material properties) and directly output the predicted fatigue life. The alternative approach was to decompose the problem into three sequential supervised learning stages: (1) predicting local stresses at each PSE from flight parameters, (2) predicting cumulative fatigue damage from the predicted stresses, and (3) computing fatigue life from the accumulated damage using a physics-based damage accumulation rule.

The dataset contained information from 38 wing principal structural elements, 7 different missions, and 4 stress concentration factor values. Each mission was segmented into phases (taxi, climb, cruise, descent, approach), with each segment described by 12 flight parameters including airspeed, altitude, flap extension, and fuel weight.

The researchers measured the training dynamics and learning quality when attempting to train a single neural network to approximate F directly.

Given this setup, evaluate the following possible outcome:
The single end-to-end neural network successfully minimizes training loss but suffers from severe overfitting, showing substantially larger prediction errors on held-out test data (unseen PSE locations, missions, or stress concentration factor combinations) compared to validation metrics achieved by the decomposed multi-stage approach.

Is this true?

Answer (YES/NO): NO